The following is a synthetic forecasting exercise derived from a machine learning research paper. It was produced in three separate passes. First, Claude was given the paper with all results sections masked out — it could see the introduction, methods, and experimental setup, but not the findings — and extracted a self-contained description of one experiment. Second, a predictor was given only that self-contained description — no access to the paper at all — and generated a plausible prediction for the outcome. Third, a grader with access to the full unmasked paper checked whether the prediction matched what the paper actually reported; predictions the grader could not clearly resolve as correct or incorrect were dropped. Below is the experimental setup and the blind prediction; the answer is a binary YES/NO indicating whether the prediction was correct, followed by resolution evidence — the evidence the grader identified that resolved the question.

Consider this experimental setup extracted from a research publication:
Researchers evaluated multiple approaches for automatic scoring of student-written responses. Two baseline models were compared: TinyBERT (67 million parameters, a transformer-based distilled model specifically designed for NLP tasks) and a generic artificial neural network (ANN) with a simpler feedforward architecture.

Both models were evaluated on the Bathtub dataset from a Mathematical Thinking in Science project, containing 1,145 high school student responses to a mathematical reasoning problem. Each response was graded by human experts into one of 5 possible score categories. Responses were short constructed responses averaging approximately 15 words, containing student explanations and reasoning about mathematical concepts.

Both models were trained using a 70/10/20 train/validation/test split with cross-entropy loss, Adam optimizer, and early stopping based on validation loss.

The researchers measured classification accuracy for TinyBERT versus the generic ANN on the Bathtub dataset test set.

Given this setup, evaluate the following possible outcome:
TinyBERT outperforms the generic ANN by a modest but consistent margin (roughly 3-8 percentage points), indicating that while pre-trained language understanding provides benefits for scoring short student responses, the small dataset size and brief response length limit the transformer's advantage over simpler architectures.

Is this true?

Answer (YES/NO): NO